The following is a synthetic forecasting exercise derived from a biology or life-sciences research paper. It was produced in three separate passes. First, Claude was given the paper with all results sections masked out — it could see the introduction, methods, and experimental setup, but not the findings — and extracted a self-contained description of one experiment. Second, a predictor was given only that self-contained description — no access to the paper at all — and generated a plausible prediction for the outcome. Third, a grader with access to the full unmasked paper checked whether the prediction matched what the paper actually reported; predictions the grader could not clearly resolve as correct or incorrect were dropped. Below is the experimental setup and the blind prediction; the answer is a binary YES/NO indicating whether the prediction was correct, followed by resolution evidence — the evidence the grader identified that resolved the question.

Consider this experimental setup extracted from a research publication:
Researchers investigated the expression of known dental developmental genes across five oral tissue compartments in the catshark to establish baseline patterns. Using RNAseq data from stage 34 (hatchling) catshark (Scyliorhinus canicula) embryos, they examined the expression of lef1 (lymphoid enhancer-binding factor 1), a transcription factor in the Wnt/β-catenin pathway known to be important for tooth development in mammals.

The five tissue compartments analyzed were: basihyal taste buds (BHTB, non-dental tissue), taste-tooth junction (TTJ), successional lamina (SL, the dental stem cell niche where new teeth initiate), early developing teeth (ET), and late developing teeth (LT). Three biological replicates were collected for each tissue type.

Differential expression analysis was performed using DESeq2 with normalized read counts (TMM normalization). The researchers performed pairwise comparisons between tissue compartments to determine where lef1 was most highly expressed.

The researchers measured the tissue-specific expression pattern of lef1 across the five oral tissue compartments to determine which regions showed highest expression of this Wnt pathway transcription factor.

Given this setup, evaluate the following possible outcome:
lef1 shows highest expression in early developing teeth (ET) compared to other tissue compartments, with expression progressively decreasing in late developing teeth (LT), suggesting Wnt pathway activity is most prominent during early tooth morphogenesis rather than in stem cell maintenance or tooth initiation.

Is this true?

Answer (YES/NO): YES